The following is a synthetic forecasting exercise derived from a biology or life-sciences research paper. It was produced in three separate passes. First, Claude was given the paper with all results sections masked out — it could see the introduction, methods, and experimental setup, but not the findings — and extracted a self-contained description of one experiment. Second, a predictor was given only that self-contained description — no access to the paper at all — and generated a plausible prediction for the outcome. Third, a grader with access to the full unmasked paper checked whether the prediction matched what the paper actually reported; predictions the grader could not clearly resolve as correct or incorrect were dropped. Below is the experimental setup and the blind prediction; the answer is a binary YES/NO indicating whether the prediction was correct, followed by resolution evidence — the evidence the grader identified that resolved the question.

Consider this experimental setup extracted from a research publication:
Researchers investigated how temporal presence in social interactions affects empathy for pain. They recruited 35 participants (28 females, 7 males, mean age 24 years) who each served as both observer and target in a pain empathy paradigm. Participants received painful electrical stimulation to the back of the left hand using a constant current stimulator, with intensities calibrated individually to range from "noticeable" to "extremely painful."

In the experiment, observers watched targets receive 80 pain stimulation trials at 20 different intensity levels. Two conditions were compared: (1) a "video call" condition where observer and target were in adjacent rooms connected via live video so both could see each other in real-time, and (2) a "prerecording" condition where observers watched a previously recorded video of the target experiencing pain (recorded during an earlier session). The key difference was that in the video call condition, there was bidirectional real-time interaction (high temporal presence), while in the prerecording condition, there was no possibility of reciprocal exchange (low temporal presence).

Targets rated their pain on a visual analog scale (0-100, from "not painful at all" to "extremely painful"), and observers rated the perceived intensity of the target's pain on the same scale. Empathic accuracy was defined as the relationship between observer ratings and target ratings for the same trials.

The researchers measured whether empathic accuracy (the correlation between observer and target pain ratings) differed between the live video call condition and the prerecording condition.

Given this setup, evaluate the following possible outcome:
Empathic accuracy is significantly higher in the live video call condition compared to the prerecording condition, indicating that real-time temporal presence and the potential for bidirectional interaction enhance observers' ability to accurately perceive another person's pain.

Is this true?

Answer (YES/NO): NO